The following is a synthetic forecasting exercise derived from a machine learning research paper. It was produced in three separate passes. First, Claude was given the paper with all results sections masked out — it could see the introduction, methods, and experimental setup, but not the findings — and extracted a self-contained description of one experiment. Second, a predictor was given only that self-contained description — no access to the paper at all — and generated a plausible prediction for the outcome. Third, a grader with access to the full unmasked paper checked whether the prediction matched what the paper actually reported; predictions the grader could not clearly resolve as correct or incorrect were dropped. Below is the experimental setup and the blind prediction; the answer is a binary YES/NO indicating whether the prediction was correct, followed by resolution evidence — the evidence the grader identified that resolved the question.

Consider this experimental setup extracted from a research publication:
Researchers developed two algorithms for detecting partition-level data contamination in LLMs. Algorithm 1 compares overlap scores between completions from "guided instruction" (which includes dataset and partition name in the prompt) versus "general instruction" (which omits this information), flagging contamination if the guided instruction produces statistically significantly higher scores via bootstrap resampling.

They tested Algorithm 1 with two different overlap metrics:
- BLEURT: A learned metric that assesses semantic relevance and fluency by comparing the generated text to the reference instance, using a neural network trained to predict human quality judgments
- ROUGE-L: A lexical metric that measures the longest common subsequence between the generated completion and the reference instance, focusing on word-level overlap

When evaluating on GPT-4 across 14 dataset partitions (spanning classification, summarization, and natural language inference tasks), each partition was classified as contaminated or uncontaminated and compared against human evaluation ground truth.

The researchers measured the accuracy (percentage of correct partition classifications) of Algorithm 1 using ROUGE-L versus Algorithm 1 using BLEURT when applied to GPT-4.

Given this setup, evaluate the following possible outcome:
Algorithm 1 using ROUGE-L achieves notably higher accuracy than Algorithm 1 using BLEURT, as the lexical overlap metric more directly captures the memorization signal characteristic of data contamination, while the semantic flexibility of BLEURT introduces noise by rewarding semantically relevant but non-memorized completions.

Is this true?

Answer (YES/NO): YES